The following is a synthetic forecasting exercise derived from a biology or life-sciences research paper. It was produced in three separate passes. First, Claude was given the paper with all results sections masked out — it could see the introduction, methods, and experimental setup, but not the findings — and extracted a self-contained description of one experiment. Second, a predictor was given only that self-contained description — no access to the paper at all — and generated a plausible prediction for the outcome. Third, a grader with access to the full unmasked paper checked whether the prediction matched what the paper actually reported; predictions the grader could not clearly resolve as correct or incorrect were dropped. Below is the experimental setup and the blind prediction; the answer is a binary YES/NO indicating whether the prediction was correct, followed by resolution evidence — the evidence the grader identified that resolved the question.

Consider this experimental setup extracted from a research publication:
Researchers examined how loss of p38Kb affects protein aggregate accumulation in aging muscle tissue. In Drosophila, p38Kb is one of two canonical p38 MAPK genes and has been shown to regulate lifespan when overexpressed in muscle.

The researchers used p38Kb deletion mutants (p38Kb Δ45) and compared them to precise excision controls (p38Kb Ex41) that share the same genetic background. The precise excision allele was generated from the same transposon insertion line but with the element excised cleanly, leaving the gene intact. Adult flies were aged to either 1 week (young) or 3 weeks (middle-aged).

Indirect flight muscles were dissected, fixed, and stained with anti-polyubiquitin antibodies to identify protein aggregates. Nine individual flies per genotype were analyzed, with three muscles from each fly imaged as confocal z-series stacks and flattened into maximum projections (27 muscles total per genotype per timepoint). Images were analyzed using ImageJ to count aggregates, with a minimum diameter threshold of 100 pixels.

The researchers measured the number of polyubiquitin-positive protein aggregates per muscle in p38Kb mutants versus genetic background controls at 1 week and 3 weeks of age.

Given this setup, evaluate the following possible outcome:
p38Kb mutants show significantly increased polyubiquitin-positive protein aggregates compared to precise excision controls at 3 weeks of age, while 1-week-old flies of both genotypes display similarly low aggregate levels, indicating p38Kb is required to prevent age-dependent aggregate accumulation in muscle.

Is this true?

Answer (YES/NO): NO